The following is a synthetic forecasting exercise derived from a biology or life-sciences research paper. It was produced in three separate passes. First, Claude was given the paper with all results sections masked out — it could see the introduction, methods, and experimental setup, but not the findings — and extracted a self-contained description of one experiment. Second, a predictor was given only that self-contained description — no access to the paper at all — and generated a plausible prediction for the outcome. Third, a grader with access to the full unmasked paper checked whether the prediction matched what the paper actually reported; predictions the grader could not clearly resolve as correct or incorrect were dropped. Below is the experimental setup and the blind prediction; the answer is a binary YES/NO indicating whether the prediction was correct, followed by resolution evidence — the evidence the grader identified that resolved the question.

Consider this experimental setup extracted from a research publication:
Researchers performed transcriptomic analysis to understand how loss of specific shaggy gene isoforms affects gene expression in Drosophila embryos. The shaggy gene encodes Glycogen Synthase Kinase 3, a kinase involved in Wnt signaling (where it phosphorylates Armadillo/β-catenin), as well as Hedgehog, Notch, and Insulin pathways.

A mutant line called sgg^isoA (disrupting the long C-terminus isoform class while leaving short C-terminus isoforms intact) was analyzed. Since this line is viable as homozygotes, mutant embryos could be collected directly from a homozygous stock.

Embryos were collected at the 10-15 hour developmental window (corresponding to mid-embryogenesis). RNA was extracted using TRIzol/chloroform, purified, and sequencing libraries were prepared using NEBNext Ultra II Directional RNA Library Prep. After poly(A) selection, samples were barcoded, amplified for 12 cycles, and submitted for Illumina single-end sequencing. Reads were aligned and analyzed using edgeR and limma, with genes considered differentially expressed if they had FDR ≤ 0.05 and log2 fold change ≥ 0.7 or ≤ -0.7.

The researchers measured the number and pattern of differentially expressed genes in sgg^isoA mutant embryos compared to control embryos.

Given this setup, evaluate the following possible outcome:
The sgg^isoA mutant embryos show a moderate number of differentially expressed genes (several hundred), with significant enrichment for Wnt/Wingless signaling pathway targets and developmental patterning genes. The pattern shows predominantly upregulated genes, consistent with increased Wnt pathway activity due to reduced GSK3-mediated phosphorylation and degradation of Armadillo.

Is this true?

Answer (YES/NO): NO